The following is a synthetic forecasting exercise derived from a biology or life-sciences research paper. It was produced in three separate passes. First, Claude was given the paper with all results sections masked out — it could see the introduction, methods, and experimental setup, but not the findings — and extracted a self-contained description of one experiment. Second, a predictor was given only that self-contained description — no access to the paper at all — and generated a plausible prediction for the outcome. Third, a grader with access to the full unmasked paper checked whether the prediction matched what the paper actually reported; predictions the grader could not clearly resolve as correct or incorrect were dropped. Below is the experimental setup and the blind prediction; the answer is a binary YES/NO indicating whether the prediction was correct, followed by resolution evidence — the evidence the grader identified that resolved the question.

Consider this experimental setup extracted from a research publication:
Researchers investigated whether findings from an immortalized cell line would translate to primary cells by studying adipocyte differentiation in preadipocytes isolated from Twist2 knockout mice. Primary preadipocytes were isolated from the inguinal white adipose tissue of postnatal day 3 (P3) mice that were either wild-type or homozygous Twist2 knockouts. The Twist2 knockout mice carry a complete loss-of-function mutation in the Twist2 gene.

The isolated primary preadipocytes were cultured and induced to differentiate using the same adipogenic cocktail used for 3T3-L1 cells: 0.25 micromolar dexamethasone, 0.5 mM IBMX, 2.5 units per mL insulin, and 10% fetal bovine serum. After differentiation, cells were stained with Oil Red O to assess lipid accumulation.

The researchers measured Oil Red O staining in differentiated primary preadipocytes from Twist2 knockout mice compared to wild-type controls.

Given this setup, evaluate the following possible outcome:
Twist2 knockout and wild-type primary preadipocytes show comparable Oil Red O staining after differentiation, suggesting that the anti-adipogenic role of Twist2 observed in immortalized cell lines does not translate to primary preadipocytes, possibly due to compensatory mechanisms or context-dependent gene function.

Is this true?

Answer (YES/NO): NO